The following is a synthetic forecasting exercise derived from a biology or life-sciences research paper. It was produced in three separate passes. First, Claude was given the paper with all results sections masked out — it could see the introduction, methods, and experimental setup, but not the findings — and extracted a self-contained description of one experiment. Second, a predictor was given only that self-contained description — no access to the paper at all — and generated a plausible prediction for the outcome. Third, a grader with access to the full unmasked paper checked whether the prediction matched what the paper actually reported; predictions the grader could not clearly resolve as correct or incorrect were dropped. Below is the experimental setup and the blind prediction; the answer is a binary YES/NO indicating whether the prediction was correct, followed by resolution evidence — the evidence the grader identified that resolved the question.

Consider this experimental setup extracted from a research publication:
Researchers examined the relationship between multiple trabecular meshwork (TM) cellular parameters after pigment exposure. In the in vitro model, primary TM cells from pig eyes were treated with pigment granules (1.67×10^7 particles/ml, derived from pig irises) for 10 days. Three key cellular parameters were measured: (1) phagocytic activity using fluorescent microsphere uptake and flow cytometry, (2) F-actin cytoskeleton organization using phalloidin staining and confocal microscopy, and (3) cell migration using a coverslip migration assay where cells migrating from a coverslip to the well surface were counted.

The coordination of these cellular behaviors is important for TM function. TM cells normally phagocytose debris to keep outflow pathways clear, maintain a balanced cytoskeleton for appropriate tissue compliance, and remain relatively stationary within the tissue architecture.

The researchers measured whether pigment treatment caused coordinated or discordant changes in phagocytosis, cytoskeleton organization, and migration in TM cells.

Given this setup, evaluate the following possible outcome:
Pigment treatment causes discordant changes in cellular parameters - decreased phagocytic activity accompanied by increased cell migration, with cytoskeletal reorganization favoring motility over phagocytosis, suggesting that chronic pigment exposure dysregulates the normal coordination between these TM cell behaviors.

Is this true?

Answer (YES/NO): NO